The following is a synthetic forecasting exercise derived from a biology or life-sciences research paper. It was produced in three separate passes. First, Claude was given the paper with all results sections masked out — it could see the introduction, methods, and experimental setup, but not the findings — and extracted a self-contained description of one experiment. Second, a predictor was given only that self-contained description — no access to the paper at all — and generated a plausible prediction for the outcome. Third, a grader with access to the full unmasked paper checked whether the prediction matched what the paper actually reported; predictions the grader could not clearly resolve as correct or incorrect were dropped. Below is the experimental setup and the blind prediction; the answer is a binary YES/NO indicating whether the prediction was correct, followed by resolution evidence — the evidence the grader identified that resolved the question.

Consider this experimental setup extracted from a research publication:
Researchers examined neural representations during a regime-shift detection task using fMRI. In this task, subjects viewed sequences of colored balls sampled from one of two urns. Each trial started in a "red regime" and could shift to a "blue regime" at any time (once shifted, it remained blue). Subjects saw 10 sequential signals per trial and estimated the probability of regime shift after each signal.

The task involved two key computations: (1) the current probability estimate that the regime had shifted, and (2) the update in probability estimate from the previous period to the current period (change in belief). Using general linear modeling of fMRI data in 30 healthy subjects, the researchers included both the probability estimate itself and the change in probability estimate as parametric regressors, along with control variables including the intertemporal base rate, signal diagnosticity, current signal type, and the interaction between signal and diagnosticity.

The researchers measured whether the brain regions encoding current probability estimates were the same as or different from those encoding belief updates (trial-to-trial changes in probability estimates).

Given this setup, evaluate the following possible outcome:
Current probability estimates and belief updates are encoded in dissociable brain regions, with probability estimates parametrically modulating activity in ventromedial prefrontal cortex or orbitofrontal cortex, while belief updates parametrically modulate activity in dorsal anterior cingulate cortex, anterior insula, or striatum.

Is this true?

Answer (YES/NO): NO